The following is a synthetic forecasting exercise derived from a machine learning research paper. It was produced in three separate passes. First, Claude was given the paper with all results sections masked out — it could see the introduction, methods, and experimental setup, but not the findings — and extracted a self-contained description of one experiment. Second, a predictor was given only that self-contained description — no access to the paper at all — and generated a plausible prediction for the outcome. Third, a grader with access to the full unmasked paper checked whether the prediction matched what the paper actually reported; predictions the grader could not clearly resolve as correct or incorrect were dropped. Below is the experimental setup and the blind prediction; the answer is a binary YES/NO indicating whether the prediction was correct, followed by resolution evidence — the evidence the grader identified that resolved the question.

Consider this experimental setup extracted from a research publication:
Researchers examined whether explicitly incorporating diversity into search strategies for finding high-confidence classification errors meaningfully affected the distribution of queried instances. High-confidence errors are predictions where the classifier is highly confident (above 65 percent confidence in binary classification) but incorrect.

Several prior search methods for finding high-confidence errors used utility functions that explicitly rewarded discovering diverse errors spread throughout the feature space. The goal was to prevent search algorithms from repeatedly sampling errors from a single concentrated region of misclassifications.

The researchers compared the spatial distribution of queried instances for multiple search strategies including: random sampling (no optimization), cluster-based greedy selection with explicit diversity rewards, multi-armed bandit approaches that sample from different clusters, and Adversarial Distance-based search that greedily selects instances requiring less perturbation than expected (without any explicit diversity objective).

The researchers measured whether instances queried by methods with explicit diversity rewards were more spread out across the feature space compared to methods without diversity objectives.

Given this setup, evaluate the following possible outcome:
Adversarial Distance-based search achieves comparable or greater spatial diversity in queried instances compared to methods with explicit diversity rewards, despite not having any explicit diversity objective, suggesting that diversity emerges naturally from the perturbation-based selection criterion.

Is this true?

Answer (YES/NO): YES